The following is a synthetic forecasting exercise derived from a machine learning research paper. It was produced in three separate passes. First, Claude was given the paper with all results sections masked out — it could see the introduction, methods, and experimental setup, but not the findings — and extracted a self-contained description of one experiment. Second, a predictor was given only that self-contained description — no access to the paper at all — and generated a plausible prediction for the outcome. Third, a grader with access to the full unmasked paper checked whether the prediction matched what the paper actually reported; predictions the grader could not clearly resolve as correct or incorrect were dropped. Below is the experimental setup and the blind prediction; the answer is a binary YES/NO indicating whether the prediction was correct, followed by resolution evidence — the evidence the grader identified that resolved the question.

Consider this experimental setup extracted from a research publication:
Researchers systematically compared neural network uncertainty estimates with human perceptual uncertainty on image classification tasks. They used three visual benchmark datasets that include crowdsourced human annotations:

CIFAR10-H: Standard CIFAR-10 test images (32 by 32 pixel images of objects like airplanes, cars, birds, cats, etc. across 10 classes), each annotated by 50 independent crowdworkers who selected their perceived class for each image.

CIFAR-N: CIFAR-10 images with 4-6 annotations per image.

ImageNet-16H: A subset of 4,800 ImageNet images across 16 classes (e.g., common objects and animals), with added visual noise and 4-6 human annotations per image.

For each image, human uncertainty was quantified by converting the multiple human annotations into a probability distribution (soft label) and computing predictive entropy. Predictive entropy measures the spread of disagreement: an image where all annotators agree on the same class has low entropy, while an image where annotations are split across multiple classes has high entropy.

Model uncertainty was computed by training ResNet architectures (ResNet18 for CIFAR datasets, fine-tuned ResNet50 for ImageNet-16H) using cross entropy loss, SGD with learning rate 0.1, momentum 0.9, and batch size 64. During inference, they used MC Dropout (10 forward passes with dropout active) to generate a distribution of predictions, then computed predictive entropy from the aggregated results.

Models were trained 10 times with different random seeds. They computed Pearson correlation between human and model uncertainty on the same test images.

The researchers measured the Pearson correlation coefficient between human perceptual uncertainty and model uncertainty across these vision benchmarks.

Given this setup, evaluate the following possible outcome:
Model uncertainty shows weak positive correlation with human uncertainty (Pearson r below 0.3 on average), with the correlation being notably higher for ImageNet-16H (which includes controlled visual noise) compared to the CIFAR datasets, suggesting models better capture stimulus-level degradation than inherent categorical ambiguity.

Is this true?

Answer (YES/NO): YES